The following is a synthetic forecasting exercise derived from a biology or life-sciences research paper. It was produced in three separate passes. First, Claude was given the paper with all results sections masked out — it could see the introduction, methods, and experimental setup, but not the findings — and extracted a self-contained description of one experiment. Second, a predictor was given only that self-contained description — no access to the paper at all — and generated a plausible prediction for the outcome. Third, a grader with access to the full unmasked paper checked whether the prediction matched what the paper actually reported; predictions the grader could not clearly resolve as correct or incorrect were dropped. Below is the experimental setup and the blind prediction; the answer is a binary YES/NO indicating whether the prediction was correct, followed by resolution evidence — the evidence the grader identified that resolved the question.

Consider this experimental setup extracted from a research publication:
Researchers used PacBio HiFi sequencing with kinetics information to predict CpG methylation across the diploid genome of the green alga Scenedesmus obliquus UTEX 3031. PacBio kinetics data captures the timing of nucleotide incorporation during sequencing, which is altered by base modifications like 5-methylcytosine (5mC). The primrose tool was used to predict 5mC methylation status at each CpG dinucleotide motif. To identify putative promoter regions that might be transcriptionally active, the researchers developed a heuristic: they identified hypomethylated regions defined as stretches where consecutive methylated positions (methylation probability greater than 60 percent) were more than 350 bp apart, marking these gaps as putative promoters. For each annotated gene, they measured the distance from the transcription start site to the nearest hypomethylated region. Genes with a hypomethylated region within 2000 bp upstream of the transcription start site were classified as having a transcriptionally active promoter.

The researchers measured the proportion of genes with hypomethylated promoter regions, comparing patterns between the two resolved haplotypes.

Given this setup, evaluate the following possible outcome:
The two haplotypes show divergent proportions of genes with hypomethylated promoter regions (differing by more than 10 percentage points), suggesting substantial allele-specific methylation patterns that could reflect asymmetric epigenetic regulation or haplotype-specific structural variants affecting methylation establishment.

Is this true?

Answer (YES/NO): NO